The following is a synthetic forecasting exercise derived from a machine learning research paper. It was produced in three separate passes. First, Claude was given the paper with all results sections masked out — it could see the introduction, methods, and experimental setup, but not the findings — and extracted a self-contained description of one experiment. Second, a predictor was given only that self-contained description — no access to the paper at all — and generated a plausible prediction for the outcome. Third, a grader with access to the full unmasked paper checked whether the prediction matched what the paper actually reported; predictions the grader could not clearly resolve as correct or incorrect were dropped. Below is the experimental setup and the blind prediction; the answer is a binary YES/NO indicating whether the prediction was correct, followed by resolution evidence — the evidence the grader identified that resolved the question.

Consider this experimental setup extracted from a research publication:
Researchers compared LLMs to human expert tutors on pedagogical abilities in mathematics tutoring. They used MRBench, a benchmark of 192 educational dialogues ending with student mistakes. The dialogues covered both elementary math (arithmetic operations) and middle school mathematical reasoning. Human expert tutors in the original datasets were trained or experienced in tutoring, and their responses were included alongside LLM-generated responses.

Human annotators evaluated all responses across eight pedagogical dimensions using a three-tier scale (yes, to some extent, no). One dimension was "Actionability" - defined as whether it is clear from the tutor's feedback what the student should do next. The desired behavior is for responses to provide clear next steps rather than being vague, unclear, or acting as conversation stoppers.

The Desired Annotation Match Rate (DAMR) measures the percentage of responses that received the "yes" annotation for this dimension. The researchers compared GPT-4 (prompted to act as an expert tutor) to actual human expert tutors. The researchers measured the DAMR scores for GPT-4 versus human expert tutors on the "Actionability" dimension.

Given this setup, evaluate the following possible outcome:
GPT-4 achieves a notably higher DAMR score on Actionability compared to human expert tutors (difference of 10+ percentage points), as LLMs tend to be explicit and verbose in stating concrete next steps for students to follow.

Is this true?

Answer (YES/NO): NO